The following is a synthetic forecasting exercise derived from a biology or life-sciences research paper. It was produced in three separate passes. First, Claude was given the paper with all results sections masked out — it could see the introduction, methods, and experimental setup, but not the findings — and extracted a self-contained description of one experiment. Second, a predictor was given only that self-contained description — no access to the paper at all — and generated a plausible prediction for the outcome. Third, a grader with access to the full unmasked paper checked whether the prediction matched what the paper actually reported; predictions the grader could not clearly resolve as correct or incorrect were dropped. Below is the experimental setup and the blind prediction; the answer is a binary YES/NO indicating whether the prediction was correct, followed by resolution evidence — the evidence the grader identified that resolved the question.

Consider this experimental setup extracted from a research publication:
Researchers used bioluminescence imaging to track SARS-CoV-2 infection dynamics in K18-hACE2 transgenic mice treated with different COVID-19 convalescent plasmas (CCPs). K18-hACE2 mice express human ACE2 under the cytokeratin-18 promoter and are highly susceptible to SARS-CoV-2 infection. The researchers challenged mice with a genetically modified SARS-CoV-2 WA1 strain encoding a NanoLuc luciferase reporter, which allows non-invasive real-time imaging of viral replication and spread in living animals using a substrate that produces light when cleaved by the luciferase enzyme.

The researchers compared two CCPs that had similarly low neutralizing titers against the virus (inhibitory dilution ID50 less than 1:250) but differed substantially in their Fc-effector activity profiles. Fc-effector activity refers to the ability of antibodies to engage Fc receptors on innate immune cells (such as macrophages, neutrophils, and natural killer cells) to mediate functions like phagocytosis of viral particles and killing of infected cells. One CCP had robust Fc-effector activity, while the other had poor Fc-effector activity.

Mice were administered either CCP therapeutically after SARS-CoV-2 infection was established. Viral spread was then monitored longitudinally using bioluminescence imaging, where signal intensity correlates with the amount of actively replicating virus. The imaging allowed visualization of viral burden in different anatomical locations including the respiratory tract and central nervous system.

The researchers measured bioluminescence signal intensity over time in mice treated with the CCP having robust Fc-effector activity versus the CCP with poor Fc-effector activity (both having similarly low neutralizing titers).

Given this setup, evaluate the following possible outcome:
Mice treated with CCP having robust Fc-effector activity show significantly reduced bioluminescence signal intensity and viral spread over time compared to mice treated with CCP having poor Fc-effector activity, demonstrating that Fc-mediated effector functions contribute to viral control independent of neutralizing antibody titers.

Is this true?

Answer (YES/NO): NO